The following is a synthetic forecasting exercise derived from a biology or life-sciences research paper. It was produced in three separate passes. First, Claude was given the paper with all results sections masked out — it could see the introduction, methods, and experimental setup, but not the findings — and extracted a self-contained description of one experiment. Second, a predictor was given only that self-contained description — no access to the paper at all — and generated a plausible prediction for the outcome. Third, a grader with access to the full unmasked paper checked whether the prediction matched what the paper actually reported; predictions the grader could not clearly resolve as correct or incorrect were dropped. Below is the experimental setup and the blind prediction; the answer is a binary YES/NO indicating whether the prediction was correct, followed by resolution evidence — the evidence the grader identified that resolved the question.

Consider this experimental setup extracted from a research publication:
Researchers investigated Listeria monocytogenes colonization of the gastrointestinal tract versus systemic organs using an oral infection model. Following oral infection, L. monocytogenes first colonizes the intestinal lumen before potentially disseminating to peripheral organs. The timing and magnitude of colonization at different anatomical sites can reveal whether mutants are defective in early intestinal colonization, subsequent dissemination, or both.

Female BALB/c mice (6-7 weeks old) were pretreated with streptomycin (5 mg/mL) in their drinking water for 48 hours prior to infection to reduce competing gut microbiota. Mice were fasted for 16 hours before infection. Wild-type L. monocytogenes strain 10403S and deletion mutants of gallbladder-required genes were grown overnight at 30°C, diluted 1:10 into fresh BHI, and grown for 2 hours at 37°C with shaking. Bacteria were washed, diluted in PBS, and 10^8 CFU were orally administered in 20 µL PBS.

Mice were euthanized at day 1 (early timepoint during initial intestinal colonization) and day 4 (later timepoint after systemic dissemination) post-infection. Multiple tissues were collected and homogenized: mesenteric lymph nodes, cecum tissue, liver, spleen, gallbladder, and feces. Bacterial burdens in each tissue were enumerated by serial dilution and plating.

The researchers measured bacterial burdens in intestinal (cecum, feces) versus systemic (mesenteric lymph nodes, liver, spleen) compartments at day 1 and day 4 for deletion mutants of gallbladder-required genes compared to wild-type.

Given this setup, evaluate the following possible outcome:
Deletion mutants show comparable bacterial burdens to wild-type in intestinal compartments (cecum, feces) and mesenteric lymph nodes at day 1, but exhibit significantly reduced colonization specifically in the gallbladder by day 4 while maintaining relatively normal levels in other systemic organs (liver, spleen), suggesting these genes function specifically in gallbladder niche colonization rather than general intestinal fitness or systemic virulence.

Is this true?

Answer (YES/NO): NO